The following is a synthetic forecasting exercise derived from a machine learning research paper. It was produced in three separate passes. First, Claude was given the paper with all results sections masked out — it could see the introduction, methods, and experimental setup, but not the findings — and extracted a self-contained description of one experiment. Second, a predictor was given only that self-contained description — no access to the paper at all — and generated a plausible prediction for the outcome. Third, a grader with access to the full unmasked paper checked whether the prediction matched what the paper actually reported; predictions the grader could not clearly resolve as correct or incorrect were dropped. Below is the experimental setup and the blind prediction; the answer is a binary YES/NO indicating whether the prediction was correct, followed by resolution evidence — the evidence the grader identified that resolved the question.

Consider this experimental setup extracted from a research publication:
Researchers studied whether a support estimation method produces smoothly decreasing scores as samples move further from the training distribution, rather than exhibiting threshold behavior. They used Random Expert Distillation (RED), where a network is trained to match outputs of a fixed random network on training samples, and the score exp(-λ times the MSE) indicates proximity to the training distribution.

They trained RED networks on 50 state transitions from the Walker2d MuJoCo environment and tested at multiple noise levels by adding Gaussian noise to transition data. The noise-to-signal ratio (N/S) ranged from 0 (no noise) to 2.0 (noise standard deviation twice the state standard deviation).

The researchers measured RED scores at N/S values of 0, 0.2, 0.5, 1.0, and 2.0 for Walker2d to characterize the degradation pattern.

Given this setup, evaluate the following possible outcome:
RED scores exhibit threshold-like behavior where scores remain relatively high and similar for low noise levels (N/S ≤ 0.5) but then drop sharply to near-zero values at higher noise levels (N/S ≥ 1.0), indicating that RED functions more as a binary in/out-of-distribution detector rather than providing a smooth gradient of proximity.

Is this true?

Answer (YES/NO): NO